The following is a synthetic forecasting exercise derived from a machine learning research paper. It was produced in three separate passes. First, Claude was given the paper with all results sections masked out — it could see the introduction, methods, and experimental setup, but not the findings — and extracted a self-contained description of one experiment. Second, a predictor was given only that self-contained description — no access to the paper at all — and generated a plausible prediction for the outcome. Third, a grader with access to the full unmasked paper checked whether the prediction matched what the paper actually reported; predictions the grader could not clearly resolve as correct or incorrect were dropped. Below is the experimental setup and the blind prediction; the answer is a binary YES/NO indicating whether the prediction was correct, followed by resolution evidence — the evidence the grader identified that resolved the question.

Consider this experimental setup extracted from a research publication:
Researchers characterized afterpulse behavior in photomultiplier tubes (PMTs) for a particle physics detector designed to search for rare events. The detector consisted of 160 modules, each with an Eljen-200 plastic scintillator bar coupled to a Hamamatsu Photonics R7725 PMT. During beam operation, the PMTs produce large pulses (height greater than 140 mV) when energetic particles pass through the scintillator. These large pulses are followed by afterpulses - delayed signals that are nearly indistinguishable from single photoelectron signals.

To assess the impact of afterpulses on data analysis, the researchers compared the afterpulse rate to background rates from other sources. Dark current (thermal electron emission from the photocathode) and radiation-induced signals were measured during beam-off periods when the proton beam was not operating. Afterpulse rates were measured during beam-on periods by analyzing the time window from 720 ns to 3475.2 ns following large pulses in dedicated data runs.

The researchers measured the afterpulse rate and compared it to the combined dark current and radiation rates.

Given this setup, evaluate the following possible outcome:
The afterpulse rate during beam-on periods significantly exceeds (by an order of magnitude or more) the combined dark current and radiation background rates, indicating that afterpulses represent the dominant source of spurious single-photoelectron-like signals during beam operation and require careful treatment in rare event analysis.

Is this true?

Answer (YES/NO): YES